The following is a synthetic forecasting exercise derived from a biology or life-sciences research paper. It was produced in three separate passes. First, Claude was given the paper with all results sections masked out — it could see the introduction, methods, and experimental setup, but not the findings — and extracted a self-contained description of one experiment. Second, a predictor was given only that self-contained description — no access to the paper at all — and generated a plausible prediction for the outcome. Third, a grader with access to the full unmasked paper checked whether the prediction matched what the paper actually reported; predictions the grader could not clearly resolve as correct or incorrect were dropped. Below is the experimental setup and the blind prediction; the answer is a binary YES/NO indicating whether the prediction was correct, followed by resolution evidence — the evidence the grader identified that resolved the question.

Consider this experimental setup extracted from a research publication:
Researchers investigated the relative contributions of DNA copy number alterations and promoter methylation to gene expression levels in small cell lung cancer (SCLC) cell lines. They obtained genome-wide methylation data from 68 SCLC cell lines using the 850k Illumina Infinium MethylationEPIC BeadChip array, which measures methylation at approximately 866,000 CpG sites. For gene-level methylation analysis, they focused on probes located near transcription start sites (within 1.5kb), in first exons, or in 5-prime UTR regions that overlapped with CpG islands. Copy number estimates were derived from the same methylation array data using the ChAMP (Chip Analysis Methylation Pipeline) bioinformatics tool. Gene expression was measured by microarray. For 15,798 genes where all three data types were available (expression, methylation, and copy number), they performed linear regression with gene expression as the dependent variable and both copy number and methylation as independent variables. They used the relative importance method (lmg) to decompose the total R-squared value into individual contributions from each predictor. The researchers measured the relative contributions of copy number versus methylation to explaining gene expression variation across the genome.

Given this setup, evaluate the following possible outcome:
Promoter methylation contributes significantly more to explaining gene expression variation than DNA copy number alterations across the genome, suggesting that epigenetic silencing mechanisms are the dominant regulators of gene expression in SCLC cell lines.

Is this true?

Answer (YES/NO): NO